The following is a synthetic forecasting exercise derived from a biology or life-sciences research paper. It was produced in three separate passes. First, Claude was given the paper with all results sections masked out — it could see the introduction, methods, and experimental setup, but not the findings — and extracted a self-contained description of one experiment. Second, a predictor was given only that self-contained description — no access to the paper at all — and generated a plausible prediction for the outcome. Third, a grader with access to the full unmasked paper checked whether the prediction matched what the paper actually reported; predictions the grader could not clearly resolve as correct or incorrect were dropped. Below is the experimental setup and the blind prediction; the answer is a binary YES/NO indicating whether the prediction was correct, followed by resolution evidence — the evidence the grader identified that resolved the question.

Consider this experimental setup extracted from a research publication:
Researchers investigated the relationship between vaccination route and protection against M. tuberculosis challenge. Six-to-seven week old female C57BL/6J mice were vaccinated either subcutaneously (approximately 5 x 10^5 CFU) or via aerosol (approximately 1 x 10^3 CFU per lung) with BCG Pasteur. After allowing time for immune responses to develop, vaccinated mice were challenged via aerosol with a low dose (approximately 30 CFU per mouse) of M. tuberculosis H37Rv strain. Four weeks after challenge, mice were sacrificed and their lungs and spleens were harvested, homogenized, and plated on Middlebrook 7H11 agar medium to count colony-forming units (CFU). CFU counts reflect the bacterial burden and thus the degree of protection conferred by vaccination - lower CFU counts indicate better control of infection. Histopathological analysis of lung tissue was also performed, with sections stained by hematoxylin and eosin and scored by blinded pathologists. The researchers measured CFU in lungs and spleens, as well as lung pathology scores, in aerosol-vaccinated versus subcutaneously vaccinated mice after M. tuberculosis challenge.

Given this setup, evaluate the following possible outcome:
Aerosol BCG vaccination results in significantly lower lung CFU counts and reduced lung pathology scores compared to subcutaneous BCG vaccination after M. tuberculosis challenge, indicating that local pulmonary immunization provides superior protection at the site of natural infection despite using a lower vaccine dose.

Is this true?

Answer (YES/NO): YES